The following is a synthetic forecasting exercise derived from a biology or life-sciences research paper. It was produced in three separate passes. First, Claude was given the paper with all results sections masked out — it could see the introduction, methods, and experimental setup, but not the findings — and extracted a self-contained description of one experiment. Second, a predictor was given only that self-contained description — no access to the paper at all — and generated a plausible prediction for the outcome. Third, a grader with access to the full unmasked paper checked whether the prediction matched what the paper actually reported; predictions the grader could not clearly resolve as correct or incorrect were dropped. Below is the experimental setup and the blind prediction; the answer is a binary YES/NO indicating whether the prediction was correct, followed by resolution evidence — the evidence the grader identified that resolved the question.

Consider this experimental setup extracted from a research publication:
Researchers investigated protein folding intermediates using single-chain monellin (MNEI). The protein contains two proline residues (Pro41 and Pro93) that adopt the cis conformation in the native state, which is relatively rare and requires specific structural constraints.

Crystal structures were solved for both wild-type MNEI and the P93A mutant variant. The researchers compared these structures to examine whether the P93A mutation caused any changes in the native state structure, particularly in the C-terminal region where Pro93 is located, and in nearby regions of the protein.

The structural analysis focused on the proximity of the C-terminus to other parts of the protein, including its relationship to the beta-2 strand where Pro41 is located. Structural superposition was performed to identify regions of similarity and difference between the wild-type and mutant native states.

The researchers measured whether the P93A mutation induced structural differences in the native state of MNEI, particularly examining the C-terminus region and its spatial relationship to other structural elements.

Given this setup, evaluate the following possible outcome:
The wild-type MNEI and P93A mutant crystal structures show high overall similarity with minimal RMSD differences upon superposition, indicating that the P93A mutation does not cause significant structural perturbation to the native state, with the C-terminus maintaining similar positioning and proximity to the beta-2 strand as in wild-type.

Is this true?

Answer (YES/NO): NO